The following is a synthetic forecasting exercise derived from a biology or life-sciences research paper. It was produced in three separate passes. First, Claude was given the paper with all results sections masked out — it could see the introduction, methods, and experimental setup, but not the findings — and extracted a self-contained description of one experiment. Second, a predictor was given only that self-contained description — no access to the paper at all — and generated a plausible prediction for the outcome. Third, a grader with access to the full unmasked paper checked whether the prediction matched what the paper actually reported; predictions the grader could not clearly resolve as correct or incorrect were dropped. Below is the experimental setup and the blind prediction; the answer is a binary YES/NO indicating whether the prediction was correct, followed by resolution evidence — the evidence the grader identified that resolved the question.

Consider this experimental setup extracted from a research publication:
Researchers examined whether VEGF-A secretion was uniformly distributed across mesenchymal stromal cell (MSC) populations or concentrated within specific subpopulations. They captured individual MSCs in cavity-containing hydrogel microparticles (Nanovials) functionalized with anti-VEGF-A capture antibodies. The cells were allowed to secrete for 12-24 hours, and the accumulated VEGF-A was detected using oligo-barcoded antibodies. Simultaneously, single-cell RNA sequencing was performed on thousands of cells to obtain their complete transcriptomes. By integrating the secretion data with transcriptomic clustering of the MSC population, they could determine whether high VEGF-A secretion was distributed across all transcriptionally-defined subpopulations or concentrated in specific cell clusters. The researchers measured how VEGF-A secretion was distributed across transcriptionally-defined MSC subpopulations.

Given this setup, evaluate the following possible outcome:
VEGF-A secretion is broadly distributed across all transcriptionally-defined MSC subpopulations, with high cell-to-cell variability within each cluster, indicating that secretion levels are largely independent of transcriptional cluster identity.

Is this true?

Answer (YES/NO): NO